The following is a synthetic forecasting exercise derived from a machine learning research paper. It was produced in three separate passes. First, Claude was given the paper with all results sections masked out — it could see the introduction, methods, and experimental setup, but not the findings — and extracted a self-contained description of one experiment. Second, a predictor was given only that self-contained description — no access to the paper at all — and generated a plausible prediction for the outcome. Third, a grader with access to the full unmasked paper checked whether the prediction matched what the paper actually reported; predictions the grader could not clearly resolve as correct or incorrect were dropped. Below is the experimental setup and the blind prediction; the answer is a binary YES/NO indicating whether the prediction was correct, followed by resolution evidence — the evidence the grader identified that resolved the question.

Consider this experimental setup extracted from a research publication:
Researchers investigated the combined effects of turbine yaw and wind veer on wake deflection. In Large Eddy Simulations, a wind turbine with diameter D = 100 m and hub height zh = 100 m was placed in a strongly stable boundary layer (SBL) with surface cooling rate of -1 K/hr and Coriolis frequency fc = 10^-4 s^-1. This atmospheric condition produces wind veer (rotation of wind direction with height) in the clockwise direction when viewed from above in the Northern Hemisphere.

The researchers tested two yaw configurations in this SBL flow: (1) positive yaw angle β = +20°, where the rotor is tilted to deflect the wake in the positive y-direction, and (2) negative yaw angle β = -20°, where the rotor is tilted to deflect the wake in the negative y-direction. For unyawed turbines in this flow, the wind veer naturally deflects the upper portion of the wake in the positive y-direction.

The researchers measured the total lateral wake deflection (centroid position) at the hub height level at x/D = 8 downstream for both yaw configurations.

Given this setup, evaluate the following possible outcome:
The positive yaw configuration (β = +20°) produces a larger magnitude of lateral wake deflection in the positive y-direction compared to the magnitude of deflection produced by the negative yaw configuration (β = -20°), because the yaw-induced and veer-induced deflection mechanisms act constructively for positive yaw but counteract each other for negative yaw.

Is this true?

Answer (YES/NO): NO